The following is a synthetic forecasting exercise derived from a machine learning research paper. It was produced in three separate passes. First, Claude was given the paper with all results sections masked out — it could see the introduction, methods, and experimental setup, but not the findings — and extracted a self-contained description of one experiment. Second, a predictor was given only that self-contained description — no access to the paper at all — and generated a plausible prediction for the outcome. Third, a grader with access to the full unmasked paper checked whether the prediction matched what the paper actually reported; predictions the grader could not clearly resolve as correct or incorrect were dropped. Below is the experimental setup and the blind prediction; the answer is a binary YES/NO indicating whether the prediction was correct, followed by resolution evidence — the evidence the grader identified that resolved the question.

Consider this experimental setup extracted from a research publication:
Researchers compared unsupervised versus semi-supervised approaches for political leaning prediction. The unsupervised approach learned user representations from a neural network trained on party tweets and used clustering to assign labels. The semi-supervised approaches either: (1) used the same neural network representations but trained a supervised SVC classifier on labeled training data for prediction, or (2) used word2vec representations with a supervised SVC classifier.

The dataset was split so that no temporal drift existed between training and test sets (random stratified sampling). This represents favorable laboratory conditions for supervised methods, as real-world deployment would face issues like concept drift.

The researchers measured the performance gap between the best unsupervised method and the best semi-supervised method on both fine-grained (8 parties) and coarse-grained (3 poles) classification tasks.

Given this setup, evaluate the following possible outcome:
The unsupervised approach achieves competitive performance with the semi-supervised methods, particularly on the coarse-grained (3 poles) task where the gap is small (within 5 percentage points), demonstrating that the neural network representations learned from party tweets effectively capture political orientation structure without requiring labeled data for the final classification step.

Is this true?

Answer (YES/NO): NO